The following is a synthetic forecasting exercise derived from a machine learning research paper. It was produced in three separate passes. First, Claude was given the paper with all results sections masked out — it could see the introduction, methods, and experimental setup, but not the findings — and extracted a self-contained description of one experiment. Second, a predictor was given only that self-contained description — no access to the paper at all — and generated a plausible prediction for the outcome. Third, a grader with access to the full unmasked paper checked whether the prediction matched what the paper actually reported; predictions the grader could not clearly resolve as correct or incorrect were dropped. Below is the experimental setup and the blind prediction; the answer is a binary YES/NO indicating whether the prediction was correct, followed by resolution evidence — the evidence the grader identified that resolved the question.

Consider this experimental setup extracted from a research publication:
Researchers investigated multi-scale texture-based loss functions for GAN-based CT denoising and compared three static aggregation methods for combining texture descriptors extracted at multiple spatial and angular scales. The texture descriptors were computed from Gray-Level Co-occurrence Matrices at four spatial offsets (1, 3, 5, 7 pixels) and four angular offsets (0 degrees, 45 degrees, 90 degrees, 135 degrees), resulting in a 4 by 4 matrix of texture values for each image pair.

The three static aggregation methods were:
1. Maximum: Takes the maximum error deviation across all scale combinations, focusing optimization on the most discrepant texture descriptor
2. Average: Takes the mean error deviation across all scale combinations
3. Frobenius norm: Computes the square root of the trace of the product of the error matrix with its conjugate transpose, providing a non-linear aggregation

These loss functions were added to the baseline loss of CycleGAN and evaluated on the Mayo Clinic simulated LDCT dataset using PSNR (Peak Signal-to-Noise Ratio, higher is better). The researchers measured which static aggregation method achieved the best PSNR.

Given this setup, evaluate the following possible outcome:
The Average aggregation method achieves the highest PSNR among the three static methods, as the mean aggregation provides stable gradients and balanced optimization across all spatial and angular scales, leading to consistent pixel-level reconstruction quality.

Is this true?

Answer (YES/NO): YES